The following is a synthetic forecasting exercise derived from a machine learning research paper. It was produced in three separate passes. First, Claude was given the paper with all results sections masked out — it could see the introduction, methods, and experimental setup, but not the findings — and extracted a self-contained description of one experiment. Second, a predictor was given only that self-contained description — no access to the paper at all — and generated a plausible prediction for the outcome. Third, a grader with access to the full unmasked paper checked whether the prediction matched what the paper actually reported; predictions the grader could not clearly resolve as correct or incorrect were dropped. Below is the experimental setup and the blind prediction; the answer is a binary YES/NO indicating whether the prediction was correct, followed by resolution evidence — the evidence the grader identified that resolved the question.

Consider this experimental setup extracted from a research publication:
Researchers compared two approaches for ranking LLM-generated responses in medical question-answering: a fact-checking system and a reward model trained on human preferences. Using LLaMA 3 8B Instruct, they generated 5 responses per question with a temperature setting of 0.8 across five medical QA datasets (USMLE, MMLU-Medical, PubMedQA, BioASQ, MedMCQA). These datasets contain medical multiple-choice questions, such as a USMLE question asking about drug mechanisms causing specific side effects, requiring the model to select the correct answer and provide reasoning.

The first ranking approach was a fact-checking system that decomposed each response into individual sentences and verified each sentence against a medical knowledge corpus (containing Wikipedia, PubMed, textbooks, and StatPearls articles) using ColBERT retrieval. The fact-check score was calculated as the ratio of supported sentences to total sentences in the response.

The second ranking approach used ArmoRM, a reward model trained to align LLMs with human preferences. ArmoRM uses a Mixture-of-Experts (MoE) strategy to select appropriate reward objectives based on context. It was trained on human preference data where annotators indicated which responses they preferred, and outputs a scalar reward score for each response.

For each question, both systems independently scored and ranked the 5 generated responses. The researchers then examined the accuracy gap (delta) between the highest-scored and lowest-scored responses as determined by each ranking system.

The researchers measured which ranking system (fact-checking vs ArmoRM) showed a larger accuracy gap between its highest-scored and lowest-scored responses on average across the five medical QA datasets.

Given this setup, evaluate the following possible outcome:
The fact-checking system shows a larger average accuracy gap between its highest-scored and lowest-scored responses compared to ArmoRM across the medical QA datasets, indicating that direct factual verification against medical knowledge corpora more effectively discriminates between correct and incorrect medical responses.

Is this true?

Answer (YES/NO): YES